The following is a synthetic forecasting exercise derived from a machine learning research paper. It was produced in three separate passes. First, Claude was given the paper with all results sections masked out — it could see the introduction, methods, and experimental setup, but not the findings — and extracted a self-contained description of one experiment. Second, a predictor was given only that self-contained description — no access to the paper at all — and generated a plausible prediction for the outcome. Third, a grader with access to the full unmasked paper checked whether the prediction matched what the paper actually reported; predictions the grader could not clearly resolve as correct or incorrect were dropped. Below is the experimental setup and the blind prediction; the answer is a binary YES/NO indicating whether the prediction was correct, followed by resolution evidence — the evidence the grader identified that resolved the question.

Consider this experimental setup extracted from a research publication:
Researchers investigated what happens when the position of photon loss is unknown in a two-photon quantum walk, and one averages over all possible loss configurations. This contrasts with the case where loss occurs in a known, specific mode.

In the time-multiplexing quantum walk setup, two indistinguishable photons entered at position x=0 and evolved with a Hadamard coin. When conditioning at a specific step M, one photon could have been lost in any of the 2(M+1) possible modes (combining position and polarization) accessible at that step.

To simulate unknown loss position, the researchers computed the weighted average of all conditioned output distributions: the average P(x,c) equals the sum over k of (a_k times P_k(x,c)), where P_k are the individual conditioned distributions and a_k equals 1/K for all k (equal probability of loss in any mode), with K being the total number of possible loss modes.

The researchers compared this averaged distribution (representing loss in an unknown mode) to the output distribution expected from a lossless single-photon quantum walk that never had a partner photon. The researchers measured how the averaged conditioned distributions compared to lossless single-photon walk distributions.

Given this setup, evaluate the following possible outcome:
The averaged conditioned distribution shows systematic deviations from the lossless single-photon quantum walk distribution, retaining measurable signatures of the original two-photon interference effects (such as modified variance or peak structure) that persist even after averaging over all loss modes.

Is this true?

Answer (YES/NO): NO